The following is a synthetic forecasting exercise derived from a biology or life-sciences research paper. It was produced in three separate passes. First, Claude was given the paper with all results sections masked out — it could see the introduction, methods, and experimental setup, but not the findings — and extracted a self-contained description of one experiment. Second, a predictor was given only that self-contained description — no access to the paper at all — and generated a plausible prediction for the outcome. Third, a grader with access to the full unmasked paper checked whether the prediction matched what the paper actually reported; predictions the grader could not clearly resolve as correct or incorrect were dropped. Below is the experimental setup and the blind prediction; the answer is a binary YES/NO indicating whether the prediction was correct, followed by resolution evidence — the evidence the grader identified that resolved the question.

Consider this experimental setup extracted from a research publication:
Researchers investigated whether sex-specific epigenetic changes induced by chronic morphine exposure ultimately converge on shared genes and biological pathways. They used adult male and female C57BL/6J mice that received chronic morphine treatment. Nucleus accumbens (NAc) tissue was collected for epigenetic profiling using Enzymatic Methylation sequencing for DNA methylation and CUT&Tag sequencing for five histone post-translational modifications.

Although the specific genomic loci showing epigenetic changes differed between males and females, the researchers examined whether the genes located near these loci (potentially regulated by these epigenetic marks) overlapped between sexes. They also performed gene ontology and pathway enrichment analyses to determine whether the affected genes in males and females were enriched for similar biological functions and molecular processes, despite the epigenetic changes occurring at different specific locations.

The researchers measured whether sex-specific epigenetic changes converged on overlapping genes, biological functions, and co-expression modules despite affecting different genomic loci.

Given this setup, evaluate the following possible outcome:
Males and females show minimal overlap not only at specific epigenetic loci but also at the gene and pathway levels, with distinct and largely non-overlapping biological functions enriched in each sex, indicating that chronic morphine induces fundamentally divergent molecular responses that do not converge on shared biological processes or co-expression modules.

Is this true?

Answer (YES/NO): NO